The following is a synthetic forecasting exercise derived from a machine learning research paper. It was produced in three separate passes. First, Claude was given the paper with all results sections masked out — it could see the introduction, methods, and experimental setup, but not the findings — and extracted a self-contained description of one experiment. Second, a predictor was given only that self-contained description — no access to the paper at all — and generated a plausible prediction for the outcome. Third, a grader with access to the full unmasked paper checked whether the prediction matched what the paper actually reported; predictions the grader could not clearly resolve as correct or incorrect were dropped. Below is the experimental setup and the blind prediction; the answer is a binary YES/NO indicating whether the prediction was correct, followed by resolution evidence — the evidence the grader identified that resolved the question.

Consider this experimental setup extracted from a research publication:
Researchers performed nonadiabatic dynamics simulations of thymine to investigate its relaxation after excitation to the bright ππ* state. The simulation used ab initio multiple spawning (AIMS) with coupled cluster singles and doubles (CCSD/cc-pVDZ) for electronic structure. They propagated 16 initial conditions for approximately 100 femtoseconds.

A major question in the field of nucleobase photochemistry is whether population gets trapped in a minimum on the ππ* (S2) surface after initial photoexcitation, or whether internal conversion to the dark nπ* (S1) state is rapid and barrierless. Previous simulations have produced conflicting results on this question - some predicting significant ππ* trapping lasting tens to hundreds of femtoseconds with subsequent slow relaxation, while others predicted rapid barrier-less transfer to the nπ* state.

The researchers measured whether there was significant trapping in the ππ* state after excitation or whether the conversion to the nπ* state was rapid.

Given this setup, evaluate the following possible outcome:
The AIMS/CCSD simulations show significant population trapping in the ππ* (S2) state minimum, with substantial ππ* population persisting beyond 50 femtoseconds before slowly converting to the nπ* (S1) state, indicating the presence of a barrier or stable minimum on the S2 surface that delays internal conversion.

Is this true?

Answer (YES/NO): NO